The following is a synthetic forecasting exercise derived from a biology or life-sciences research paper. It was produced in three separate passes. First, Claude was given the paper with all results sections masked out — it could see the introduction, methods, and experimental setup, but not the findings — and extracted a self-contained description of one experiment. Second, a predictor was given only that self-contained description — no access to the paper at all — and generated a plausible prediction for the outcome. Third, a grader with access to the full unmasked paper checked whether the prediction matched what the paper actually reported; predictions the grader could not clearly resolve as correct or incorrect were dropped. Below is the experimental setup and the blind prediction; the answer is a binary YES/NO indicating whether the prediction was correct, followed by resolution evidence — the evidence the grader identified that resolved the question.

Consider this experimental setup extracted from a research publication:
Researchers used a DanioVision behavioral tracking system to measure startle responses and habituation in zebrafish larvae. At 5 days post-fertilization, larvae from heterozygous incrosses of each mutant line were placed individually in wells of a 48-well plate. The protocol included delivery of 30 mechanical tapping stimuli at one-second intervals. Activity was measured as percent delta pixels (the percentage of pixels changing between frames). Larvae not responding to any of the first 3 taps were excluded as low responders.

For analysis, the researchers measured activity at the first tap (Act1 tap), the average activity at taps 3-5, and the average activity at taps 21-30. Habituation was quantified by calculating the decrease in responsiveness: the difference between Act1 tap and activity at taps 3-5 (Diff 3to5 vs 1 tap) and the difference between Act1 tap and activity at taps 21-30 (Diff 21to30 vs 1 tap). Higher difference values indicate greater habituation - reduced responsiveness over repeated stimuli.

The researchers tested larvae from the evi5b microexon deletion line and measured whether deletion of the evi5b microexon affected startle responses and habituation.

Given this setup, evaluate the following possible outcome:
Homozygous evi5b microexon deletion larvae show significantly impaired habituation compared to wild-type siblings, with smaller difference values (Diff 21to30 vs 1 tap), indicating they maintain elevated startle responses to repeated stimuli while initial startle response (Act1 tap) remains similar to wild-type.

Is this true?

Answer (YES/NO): NO